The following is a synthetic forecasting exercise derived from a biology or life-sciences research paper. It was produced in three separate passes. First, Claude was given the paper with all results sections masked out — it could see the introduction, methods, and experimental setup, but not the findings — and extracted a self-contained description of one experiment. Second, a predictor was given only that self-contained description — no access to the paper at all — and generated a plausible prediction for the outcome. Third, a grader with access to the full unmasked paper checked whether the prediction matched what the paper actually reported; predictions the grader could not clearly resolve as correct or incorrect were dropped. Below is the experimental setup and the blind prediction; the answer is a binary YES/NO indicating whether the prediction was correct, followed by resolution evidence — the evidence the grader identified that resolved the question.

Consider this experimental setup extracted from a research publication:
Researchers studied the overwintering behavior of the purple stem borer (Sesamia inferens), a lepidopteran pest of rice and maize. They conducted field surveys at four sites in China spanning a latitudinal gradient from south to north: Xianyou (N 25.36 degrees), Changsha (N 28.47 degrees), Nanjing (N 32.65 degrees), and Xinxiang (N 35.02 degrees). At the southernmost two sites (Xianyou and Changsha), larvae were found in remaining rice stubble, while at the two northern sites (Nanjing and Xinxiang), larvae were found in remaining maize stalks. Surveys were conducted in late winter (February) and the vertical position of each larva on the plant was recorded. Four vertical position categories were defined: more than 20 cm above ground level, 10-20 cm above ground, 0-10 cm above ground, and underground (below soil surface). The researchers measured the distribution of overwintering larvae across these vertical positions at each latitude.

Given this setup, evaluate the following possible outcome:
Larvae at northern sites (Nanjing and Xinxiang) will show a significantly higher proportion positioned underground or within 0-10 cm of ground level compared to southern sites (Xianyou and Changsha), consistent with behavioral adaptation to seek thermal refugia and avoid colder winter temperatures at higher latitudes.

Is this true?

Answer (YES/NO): YES